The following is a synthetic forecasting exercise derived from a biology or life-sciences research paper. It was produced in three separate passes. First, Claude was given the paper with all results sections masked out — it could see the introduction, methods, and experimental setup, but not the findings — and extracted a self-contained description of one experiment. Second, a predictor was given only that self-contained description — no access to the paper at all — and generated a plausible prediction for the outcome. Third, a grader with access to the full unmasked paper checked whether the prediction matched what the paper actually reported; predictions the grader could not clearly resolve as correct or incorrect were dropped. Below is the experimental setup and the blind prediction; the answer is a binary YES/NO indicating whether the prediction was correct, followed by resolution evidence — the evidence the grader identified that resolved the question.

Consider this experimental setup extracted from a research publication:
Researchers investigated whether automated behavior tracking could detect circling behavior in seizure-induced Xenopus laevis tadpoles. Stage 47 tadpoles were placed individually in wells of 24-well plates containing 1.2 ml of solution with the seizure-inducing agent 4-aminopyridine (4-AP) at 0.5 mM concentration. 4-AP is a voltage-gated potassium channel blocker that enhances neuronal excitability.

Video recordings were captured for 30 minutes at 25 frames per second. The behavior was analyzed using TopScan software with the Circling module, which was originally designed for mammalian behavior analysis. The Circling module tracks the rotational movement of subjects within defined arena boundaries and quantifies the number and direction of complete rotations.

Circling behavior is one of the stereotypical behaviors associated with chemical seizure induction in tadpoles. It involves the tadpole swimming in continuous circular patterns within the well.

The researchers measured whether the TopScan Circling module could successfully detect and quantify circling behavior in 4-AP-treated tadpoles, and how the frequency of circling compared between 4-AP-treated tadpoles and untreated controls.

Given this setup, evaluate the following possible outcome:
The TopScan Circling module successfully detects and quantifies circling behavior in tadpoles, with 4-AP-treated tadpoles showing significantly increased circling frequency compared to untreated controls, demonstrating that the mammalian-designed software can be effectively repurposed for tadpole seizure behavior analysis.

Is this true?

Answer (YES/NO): YES